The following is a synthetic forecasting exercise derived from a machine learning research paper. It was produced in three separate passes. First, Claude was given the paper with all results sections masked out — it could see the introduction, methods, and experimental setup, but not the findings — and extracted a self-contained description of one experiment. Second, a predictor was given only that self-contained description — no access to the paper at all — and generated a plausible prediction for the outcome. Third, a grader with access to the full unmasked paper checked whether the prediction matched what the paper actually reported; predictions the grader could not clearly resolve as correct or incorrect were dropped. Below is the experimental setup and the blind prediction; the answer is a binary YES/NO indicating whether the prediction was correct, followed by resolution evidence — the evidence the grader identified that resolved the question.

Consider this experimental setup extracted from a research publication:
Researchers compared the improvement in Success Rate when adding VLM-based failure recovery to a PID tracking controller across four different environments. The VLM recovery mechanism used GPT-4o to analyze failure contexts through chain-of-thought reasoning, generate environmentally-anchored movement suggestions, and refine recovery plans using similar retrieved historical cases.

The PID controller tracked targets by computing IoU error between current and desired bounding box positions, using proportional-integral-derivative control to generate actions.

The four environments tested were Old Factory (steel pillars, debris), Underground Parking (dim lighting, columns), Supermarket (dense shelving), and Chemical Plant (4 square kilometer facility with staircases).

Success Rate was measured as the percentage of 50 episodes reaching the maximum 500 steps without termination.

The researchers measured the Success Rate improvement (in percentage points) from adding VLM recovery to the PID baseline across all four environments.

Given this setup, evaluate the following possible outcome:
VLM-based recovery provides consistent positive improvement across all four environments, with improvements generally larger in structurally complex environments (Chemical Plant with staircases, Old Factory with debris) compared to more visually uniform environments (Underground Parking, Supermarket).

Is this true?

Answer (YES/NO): NO